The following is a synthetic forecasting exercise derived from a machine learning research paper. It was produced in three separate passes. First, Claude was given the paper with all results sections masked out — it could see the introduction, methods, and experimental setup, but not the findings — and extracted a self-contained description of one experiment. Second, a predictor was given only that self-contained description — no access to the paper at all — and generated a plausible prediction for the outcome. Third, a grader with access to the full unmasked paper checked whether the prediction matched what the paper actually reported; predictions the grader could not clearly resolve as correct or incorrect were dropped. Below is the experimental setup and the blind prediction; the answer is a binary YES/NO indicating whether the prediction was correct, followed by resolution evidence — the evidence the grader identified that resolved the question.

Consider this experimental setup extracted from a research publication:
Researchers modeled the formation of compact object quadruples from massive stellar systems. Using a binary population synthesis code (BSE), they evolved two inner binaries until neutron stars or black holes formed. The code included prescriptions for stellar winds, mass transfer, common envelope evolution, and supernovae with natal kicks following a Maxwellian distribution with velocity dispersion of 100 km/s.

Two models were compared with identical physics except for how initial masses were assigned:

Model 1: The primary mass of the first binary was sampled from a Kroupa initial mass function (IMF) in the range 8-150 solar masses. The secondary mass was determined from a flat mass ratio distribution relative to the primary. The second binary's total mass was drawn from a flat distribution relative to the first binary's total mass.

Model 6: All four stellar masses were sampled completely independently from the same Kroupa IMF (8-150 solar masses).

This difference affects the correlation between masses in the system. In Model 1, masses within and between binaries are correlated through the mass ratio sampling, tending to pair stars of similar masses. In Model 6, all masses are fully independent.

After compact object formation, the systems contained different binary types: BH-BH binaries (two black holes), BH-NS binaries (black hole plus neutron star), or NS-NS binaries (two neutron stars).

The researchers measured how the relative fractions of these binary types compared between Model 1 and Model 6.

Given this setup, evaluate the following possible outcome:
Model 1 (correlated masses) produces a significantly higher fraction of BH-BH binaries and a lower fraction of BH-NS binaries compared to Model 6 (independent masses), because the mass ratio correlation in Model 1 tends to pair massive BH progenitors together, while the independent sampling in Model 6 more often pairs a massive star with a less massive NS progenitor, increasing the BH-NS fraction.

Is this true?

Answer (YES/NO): YES